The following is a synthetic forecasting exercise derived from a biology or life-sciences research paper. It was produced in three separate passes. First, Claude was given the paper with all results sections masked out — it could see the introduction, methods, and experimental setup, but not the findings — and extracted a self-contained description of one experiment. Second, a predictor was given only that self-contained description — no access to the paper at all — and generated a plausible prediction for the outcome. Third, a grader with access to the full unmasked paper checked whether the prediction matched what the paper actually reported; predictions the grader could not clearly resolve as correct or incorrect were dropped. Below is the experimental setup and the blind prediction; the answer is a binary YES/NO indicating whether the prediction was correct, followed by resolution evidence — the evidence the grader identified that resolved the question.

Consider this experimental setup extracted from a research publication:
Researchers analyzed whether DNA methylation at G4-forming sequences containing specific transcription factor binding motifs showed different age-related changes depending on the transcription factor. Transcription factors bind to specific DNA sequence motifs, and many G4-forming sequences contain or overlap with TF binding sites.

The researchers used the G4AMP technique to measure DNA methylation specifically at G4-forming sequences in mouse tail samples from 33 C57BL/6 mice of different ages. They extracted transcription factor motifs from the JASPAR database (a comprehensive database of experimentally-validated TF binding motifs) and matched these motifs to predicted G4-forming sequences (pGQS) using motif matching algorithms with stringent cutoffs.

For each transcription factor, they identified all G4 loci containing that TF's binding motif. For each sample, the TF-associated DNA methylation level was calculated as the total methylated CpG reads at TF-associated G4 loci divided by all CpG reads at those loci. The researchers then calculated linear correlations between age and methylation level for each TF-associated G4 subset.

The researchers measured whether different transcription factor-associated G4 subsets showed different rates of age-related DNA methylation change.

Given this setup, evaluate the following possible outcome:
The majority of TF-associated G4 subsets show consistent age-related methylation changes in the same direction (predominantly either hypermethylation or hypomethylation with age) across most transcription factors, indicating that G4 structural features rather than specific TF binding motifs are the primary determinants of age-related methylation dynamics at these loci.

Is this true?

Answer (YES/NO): YES